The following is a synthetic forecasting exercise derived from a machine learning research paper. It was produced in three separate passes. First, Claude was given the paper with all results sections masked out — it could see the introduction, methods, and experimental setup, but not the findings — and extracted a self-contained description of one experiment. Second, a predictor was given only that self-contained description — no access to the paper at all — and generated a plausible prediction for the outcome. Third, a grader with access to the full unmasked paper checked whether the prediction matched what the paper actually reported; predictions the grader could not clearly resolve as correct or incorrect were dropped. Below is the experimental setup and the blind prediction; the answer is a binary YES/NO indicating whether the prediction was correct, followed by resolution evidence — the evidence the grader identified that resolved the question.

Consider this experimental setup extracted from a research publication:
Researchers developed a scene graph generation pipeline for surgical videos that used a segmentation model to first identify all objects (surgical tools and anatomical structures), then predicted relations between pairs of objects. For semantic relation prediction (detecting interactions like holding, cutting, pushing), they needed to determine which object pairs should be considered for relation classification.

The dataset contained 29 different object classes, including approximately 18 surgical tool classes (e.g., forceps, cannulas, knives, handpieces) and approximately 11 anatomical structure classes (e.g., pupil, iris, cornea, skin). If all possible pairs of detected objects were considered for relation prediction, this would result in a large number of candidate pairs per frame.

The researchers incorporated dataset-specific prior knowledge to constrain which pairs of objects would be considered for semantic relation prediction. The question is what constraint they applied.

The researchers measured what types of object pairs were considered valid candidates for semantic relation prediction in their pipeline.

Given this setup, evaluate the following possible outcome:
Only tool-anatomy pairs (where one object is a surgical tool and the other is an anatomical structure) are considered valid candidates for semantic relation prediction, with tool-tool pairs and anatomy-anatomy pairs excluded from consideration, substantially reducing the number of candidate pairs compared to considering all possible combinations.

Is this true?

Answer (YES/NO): NO